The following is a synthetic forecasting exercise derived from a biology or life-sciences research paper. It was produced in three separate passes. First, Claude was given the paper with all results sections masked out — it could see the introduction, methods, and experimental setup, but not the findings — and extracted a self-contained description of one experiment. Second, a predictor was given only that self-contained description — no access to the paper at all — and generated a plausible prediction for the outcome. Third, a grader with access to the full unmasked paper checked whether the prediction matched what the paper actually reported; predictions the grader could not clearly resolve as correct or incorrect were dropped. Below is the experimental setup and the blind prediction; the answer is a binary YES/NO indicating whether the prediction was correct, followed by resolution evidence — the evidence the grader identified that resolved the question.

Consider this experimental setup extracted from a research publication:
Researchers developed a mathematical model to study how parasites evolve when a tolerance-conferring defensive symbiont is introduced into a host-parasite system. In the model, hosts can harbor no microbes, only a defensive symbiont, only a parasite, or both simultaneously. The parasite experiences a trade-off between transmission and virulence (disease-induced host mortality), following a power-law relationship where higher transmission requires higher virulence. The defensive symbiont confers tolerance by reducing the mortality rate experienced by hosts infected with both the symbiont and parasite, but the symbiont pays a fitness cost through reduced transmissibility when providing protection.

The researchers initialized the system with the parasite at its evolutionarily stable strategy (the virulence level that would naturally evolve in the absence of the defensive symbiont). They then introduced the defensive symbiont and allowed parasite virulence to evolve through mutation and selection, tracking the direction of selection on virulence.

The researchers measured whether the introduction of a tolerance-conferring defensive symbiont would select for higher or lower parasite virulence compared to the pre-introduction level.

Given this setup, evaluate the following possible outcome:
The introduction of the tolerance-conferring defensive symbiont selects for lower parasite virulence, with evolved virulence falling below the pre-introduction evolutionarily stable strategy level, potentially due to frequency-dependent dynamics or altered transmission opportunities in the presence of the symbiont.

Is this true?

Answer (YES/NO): NO